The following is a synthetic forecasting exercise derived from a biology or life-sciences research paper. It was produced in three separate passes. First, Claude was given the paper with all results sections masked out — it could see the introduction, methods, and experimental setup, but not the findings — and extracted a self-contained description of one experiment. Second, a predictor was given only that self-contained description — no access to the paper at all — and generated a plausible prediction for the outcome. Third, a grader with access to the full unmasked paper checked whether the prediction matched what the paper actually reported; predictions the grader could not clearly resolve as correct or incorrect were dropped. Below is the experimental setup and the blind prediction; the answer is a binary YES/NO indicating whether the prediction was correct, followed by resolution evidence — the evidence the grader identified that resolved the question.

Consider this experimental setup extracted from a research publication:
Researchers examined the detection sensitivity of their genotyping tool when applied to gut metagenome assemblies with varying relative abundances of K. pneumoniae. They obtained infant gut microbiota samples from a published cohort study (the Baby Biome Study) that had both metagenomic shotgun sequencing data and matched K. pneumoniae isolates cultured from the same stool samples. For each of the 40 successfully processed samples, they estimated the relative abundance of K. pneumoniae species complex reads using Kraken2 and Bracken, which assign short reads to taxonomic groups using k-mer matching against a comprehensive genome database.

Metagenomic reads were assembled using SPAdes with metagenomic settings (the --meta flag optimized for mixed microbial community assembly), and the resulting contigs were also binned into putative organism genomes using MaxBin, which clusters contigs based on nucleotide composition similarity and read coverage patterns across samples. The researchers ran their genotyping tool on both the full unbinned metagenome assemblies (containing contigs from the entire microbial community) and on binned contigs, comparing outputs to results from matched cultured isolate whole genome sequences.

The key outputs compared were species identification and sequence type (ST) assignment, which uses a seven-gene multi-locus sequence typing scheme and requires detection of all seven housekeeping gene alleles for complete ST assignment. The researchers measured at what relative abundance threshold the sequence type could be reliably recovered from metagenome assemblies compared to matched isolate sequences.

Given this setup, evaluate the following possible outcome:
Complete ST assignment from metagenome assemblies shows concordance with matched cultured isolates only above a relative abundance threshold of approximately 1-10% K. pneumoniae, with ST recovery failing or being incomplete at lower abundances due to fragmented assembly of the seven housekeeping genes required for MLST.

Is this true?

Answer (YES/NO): YES